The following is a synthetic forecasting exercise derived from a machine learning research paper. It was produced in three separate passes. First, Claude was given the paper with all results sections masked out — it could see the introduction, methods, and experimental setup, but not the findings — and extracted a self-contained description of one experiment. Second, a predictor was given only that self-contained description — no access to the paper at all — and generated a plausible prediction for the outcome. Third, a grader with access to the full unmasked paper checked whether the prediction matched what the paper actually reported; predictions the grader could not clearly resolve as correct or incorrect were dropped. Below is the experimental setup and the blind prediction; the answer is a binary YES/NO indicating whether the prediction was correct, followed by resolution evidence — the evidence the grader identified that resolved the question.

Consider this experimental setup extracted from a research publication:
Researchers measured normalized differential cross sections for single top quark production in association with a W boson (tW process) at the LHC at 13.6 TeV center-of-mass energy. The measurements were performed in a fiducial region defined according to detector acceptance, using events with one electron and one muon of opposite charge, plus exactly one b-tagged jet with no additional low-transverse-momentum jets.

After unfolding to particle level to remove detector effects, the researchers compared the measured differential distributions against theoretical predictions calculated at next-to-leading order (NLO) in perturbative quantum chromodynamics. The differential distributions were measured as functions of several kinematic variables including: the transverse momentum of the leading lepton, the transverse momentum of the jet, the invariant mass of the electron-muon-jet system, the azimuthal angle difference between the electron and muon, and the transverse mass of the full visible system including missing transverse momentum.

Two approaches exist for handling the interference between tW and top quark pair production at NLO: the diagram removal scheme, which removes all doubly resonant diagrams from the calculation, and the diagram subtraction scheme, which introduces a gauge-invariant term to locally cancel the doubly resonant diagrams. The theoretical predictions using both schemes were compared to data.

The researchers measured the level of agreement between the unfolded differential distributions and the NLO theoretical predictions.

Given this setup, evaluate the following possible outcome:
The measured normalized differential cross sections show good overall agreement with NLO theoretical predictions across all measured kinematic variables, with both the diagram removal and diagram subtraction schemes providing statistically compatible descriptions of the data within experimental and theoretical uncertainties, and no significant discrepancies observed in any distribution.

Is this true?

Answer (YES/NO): YES